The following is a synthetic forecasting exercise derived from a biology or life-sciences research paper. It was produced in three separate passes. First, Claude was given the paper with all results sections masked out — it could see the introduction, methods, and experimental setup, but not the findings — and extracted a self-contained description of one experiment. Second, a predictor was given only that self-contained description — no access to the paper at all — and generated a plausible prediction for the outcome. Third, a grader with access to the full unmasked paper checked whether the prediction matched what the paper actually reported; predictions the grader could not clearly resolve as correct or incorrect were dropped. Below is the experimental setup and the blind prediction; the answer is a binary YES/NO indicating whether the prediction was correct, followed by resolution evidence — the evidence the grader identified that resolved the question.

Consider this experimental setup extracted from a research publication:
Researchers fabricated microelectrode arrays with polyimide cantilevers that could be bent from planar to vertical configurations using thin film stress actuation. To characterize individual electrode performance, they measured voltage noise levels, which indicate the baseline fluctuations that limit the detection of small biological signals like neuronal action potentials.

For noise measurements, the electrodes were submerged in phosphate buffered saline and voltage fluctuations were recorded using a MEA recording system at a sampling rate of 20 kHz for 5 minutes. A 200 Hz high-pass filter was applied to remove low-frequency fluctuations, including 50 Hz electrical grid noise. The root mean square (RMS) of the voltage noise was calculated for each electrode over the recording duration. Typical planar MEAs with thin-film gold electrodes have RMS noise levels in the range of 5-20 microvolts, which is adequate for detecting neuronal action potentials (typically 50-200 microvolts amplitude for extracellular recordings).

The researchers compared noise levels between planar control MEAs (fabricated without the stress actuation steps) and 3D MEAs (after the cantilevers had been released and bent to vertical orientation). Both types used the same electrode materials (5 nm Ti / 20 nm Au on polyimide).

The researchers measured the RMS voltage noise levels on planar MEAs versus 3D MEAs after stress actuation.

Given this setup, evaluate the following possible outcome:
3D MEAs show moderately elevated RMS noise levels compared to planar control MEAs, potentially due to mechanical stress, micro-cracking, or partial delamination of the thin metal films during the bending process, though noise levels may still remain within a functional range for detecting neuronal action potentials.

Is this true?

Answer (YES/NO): NO